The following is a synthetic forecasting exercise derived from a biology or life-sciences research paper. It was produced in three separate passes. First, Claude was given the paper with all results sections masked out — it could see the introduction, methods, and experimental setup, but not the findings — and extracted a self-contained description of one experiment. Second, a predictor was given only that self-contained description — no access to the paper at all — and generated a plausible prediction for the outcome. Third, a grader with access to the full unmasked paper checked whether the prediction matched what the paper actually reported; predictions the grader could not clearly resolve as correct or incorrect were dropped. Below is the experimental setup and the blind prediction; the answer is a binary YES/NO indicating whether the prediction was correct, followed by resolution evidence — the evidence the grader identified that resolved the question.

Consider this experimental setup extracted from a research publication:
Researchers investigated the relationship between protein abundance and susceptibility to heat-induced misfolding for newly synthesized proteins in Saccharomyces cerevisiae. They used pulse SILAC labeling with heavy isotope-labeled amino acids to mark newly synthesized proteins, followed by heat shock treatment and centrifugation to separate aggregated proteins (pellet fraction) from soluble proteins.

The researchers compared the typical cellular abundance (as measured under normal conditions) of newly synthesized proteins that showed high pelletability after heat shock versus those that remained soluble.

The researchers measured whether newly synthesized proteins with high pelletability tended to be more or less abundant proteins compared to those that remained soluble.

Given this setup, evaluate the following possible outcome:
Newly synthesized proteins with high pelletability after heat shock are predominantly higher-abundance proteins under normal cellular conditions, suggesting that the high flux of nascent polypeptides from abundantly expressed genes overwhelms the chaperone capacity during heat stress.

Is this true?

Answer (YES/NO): YES